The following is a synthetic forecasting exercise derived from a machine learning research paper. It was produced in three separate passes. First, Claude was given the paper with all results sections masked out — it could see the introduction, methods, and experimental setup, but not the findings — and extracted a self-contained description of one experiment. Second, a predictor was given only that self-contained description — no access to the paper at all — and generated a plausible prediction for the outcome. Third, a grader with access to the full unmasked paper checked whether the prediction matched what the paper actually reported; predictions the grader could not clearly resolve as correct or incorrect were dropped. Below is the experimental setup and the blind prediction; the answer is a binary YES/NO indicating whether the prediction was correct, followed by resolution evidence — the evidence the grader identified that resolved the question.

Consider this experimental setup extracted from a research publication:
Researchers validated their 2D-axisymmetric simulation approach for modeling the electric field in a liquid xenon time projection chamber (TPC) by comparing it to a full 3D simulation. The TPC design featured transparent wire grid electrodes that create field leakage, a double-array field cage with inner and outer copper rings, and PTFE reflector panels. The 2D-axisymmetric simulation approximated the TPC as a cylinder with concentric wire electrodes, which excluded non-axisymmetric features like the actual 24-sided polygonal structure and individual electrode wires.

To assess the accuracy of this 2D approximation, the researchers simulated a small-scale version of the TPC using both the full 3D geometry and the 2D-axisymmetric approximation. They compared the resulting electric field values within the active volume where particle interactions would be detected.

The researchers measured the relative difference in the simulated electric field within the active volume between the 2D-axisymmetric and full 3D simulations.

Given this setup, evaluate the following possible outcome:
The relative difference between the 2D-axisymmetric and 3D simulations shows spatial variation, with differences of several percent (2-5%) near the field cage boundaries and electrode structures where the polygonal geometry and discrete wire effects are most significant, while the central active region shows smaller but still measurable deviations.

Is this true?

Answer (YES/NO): NO